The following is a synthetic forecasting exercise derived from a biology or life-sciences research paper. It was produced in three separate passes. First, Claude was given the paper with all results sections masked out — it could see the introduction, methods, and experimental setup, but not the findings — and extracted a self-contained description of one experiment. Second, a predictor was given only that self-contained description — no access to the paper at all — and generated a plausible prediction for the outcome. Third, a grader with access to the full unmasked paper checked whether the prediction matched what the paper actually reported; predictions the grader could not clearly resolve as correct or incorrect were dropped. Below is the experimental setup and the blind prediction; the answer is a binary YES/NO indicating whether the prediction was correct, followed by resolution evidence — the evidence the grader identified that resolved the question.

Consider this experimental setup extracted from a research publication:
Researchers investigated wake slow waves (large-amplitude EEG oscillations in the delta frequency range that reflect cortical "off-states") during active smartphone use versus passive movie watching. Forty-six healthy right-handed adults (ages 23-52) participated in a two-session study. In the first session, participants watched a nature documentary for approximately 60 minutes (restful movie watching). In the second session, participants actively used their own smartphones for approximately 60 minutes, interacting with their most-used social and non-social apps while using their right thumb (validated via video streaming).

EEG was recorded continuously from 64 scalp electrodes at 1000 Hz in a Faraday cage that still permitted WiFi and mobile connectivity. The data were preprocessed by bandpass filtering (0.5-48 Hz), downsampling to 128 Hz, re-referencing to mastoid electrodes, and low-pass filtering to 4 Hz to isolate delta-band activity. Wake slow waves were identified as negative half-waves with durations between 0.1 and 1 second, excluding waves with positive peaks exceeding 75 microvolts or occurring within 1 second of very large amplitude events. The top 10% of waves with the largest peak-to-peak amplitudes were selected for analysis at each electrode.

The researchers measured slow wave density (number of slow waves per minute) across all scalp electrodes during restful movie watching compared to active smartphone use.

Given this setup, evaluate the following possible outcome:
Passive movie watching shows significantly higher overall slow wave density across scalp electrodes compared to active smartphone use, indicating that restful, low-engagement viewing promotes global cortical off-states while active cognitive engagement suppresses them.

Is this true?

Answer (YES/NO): NO